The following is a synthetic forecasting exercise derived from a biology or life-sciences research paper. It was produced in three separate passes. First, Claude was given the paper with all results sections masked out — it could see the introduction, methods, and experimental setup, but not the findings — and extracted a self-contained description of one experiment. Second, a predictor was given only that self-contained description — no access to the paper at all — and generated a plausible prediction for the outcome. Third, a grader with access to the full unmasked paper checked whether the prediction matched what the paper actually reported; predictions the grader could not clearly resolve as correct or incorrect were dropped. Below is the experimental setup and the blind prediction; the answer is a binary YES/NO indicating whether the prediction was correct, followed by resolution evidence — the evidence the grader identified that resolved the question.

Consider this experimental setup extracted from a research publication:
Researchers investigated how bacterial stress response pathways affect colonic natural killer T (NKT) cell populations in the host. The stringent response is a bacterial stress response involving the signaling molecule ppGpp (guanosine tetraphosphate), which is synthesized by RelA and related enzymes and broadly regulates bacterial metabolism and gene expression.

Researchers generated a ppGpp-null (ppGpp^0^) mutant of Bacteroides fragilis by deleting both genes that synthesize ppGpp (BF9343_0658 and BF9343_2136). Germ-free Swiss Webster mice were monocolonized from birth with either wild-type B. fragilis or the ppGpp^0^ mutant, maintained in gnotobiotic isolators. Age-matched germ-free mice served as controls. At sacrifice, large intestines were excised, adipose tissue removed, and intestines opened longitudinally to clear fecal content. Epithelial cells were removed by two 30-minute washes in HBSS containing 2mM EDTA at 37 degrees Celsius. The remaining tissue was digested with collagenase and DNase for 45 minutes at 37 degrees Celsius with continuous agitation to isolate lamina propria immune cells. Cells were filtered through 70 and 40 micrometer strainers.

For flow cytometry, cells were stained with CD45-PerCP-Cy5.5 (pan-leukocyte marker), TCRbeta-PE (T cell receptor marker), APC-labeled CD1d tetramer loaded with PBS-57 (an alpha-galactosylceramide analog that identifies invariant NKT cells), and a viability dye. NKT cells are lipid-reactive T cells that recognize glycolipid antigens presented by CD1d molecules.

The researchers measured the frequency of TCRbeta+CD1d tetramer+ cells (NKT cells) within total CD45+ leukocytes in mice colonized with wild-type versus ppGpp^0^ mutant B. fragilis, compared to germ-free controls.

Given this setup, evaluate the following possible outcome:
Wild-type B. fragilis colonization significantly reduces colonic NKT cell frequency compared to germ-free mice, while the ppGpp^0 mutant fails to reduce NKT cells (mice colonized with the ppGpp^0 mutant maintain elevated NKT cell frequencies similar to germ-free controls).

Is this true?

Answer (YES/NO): YES